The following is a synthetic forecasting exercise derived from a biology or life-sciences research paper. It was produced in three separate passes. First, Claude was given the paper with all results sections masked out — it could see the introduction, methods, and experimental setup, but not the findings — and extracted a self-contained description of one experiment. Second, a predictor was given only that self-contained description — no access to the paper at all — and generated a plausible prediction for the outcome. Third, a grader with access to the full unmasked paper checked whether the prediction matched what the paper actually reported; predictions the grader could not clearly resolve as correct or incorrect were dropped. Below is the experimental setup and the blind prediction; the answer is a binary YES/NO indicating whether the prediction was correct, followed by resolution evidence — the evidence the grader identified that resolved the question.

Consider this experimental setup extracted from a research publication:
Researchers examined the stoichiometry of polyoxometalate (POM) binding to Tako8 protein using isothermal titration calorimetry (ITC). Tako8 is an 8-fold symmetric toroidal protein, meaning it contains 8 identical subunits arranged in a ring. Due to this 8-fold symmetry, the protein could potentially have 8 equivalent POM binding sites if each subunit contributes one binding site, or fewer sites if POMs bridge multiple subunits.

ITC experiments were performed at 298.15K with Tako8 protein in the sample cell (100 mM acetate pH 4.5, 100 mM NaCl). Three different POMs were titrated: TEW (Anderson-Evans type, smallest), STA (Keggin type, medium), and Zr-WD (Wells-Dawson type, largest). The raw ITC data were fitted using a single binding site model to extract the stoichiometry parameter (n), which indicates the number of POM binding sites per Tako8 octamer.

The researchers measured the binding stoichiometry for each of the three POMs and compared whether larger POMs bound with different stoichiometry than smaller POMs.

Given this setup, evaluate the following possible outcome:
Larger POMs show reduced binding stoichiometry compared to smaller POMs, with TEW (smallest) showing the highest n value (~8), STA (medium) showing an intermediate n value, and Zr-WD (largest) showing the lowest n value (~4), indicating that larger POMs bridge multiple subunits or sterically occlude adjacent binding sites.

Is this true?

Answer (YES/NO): NO